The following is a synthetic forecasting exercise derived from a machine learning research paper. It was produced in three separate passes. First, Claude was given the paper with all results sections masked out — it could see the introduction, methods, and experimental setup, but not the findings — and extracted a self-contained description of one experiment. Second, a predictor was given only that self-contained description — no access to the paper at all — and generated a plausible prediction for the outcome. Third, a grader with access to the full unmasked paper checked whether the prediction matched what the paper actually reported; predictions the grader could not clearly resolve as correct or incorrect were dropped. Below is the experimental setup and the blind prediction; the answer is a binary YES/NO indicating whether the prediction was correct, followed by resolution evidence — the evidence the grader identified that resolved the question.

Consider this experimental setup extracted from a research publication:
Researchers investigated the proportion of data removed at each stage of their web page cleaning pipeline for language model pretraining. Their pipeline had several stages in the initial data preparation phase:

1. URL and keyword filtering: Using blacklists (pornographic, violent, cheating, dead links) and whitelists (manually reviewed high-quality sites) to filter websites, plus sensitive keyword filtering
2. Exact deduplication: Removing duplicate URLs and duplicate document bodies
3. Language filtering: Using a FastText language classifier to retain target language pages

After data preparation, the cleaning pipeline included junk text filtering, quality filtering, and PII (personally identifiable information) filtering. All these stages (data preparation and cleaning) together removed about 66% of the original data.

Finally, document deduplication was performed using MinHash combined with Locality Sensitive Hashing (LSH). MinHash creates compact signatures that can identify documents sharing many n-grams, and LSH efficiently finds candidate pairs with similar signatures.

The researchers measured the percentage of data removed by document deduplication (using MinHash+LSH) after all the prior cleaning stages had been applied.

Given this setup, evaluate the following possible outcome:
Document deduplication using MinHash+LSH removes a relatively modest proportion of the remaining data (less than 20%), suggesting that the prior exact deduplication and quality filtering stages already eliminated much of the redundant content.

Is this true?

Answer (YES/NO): YES